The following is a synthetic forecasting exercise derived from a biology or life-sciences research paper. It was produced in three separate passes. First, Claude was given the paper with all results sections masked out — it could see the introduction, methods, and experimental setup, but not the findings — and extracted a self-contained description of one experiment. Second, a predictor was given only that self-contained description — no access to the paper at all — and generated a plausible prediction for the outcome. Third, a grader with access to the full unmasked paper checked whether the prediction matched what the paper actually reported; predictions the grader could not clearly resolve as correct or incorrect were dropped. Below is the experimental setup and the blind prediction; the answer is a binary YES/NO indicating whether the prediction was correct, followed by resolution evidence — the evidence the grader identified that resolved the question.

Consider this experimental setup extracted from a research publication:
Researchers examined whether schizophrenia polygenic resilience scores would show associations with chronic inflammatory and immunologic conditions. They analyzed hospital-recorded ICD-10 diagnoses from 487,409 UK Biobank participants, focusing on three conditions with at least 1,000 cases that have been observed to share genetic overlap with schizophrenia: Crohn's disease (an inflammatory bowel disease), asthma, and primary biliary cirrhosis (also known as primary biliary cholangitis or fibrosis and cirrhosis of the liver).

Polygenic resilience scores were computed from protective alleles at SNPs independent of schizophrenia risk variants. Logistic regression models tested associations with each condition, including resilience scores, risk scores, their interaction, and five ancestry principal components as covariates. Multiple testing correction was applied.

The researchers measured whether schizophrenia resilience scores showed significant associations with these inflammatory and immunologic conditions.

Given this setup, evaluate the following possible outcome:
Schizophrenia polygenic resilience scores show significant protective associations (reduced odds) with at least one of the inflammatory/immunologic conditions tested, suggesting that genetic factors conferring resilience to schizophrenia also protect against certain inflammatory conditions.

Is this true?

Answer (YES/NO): YES